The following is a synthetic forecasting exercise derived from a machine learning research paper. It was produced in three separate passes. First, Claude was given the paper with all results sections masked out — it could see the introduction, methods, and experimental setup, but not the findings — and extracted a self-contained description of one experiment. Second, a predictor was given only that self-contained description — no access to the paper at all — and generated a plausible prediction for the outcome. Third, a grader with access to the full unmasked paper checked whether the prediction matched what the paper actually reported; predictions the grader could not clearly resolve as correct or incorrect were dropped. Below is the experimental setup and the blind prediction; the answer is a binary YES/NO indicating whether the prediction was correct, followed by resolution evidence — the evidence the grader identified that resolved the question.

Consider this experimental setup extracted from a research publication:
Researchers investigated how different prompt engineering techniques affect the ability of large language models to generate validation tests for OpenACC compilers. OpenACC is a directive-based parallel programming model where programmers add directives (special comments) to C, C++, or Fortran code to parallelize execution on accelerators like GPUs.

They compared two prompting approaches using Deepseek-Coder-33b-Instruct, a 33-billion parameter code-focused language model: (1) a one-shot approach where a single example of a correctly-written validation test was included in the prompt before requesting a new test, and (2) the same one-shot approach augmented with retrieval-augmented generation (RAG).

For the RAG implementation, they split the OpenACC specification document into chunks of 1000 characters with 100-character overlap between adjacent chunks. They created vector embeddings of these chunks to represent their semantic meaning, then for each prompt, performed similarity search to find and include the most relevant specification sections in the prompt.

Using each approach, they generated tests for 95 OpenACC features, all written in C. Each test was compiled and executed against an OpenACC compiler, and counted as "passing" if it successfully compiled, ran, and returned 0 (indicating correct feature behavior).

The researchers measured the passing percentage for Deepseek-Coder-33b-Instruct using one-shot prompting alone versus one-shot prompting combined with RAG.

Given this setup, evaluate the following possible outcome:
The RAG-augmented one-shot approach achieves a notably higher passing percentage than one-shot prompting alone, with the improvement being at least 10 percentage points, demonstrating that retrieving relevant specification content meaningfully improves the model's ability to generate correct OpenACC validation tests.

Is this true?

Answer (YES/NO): NO